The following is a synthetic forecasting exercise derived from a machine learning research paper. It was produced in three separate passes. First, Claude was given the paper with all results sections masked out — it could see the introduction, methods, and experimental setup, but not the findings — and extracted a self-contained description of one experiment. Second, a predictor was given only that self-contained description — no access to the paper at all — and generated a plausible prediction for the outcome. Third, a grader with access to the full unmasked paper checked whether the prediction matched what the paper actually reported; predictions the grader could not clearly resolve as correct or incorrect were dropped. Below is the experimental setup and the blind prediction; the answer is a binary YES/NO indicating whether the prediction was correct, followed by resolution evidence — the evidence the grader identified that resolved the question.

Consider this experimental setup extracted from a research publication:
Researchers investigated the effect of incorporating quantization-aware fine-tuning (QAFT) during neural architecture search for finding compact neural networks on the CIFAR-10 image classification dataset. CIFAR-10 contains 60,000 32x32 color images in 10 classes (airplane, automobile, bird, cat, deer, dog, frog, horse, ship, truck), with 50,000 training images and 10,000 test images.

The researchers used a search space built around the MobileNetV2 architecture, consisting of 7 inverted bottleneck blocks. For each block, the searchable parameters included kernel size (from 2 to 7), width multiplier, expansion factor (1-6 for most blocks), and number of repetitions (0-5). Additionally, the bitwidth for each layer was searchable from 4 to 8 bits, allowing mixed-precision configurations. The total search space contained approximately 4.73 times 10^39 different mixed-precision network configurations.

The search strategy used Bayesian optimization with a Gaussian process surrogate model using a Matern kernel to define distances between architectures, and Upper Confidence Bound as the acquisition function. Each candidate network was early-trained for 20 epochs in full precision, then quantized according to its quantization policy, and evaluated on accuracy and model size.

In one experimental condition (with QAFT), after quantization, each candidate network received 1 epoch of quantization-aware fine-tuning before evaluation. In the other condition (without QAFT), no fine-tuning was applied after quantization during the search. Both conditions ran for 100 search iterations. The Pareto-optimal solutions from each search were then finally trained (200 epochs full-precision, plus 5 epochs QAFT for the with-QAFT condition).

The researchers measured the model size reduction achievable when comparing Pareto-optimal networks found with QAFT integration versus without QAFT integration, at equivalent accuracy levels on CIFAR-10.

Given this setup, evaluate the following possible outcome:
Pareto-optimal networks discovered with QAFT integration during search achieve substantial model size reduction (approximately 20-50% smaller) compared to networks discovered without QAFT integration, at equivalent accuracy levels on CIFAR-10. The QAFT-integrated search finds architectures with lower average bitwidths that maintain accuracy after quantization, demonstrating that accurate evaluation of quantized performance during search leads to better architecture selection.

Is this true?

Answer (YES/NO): YES